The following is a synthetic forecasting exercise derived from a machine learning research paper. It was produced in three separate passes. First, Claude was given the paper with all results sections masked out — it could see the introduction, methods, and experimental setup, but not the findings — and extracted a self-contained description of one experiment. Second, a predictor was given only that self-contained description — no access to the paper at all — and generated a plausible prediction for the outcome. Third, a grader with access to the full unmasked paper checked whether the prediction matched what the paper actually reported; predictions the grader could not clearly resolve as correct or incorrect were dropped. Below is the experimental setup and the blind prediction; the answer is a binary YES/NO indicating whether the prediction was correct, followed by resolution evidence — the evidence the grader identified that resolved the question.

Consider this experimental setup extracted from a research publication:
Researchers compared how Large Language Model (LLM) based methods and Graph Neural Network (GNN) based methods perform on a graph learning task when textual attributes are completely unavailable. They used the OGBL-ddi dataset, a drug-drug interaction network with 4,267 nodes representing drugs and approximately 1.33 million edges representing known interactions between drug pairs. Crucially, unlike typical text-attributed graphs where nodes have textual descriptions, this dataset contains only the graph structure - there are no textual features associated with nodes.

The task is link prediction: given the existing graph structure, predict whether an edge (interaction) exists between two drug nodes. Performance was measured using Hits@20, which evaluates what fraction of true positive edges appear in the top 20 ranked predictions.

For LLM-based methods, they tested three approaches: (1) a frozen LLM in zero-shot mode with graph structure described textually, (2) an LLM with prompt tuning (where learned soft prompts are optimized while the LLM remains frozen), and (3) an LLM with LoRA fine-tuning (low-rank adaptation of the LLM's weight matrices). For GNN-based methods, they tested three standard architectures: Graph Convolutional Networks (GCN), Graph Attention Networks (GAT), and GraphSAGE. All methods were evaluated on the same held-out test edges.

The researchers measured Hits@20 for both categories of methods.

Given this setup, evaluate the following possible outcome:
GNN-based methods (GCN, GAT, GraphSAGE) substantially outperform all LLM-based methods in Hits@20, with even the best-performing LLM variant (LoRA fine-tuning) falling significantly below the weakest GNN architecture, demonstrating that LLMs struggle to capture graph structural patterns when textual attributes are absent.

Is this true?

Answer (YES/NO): NO